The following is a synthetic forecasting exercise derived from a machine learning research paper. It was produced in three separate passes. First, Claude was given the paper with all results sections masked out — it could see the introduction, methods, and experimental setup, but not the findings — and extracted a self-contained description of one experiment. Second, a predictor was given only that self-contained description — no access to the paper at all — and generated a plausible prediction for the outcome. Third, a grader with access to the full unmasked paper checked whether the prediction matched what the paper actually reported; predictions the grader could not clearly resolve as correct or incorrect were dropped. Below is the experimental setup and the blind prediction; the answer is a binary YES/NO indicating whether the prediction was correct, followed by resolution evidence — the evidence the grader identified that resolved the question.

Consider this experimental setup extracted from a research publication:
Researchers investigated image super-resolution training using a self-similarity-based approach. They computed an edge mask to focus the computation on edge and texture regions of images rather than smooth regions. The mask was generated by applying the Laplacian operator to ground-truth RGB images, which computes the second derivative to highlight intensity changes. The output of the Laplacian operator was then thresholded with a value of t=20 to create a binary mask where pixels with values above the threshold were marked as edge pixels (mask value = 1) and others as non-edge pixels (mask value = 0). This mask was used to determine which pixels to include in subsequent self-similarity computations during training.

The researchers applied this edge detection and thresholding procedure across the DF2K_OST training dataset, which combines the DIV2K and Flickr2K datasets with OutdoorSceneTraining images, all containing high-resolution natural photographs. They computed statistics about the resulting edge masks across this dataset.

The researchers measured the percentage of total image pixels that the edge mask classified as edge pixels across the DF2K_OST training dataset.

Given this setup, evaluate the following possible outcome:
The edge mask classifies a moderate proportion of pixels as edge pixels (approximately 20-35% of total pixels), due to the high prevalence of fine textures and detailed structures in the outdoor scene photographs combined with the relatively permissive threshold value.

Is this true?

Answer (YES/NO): NO